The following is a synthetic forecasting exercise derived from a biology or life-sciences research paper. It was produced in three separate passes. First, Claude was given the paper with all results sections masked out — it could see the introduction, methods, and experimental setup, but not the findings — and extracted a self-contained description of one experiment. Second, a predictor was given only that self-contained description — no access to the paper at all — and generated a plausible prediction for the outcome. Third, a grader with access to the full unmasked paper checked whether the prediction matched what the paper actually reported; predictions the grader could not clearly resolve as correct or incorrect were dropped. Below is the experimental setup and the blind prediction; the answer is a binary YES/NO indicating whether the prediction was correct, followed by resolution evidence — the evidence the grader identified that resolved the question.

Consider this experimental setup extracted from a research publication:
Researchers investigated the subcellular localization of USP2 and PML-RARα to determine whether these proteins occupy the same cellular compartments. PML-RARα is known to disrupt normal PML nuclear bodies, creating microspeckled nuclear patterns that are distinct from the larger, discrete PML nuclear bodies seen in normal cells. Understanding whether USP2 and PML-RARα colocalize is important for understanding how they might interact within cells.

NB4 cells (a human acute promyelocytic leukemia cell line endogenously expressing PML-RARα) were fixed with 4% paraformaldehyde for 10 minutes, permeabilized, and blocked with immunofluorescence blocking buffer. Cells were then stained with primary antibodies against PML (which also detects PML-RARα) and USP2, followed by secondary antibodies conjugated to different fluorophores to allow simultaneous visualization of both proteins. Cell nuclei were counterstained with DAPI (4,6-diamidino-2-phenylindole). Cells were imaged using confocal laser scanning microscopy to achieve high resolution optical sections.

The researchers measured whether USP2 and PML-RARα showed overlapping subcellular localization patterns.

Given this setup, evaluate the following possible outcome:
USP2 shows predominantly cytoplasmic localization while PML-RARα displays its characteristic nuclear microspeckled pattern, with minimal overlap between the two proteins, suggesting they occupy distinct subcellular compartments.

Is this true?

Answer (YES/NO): NO